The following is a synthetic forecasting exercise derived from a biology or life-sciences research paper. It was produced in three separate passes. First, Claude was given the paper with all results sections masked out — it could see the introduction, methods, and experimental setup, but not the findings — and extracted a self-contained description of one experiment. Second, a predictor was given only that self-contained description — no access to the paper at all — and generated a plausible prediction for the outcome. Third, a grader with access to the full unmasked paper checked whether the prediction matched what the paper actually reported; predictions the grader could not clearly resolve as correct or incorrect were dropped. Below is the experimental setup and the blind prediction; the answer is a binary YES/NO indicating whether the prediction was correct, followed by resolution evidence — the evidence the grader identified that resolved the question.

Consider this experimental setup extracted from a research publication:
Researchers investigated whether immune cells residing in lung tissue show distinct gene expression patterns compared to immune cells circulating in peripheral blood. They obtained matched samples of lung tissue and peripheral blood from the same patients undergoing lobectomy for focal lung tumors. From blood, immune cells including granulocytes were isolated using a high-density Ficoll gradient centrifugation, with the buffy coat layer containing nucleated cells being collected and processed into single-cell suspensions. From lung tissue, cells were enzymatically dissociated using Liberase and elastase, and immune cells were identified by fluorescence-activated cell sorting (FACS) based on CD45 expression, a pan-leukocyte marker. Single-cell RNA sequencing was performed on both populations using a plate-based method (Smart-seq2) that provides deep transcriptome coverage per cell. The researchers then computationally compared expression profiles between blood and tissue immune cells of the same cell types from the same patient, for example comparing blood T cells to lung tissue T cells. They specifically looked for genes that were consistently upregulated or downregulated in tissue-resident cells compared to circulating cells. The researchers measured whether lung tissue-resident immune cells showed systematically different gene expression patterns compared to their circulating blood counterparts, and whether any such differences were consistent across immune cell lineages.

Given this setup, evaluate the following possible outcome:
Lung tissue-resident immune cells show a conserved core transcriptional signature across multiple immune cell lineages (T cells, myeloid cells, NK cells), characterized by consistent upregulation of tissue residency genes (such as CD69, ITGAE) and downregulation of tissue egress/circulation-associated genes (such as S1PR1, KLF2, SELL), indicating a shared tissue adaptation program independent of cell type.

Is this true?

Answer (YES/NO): NO